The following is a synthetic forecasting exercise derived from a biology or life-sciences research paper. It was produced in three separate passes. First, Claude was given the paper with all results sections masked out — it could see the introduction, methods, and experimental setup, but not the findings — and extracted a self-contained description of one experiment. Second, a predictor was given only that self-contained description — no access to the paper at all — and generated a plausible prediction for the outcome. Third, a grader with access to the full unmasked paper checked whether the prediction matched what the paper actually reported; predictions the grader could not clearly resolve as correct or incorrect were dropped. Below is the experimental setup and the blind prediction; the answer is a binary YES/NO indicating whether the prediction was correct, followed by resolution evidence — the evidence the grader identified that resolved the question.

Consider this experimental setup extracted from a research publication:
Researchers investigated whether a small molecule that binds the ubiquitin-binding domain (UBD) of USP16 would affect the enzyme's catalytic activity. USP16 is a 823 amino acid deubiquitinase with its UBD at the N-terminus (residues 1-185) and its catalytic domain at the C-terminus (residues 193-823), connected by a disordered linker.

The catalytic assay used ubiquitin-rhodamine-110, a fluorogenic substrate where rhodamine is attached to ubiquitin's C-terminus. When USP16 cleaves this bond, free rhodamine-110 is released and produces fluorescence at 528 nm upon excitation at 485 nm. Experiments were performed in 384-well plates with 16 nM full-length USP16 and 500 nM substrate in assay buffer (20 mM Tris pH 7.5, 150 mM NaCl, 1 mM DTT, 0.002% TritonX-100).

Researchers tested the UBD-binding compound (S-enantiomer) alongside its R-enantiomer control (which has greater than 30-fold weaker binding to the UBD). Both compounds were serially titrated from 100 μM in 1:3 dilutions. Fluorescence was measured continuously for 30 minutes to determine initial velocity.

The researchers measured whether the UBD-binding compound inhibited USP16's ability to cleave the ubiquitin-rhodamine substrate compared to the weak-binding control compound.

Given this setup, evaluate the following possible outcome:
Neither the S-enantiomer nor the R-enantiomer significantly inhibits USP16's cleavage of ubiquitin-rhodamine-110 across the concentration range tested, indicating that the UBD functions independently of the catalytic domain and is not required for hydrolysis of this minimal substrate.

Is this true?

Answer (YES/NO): NO